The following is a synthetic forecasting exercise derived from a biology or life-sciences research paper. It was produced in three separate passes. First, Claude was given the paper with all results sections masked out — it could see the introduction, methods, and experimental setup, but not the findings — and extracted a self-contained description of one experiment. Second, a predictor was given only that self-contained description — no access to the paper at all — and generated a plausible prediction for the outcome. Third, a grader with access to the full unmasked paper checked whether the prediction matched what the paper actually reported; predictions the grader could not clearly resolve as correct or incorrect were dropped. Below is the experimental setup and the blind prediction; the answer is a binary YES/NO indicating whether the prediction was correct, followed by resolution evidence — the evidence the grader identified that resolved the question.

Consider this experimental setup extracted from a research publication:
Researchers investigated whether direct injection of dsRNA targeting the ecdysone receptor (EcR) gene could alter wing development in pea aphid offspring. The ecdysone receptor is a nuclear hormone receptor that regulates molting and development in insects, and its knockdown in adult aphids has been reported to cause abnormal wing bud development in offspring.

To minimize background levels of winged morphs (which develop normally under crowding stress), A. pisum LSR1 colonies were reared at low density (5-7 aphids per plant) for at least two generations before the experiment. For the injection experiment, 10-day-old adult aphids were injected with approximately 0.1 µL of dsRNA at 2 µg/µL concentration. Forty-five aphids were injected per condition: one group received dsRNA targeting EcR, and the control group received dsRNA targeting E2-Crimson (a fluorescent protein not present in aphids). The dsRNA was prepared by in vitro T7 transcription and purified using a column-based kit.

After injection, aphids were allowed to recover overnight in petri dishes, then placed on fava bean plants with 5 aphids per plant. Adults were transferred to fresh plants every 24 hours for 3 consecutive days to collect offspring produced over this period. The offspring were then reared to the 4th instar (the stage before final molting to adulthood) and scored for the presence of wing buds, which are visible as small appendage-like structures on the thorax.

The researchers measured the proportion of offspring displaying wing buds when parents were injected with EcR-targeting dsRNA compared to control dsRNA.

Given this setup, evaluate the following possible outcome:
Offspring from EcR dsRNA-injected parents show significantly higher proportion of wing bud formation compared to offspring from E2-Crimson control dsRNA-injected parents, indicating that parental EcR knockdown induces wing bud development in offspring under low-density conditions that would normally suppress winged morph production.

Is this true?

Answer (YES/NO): YES